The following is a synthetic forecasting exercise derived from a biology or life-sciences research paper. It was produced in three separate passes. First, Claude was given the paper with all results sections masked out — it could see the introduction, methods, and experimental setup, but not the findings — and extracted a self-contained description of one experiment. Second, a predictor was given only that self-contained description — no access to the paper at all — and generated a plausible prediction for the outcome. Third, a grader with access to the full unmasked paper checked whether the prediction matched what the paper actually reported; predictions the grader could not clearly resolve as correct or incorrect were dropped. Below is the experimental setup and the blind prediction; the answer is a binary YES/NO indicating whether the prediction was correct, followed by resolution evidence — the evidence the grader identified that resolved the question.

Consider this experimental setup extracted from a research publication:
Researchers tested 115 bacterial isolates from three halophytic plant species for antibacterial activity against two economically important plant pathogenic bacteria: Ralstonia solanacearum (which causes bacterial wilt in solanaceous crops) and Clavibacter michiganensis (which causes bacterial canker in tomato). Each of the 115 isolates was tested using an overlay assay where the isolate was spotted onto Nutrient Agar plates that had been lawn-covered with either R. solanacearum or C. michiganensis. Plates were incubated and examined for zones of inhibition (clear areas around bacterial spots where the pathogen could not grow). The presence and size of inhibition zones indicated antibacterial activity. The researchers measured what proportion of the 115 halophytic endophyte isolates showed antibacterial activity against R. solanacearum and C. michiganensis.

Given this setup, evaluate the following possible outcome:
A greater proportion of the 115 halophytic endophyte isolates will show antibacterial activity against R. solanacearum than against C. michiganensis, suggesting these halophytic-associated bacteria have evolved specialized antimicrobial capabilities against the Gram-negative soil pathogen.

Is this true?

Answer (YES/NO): YES